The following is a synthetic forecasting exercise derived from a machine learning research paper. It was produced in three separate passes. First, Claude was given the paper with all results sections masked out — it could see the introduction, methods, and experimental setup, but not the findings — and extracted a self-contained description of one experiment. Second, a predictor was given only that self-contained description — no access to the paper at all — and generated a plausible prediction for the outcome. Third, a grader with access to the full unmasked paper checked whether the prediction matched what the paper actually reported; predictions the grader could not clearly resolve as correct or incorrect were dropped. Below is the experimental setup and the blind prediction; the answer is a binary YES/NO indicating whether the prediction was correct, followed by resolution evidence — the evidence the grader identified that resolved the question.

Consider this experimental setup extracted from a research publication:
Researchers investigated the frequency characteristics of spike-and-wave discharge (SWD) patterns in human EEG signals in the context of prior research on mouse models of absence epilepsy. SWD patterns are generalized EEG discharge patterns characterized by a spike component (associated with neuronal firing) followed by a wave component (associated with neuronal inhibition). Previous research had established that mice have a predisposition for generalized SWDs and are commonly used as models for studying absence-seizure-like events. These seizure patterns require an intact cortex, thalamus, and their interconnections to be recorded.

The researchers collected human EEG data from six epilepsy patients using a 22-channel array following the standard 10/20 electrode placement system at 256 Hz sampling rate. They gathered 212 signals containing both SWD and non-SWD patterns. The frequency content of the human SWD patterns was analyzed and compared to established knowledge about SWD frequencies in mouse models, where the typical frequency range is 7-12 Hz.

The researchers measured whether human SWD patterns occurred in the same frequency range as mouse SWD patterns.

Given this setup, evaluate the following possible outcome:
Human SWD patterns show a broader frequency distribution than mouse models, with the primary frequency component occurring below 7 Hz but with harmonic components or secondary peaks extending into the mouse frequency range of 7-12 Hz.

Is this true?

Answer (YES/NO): NO